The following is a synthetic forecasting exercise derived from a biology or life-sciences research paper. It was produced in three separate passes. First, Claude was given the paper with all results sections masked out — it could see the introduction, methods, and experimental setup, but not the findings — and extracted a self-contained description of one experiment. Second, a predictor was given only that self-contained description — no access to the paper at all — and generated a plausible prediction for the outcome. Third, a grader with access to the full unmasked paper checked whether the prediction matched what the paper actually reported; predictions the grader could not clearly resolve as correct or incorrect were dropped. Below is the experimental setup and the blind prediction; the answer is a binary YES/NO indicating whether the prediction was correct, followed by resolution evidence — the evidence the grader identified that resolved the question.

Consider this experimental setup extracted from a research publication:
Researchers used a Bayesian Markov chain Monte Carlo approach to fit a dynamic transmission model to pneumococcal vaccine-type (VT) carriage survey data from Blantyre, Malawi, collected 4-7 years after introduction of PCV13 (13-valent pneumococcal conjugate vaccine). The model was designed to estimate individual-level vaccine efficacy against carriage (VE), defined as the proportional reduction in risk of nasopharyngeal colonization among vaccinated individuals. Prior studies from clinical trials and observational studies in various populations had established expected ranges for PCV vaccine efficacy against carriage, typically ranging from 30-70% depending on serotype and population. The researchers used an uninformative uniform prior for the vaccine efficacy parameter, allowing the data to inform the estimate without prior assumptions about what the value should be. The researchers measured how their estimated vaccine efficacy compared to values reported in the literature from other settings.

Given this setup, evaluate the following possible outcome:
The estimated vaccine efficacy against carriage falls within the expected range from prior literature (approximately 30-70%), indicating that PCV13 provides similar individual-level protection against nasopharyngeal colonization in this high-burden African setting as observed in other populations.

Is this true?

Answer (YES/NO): YES